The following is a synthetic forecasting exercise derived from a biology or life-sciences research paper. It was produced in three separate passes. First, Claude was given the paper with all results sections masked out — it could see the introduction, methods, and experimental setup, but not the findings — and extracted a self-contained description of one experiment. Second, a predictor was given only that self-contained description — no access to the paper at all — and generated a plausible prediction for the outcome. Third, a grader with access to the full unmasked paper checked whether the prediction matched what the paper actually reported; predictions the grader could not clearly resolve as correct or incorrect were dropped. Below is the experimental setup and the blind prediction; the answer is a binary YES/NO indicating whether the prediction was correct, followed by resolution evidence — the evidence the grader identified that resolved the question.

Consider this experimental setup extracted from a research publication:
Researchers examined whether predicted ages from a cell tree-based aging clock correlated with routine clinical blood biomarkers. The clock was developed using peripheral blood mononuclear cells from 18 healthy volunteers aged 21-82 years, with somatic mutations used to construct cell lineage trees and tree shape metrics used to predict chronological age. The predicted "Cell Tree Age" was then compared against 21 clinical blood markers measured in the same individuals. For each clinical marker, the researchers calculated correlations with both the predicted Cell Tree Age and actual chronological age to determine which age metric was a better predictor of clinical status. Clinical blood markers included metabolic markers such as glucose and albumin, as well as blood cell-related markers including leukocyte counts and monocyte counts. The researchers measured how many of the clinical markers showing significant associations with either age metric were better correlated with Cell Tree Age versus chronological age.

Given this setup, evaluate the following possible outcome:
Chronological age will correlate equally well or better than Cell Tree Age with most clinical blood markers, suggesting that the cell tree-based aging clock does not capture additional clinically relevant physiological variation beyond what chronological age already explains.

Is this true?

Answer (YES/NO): NO